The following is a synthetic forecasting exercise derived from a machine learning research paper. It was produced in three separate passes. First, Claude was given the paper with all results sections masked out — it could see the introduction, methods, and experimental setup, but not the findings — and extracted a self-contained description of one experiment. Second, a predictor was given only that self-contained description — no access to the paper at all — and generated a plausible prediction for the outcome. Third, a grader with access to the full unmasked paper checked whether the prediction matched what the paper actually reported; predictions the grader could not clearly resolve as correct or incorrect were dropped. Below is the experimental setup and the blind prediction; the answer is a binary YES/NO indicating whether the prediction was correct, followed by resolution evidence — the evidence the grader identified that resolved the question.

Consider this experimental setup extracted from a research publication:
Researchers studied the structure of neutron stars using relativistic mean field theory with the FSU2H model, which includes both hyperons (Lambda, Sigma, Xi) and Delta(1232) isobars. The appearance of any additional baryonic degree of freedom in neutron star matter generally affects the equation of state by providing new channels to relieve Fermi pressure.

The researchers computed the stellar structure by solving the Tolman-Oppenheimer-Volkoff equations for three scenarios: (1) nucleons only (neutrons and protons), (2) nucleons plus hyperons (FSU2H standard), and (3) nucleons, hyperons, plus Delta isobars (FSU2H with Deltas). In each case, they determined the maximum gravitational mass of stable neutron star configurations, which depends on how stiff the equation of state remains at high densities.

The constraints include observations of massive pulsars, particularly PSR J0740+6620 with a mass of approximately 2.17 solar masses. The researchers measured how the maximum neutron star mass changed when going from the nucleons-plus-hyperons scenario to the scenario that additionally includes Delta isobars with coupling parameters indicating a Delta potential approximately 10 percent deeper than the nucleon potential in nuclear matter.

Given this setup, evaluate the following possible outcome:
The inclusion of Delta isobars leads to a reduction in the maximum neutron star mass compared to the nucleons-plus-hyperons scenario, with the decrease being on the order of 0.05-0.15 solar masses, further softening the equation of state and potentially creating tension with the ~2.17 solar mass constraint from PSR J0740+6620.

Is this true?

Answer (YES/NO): NO